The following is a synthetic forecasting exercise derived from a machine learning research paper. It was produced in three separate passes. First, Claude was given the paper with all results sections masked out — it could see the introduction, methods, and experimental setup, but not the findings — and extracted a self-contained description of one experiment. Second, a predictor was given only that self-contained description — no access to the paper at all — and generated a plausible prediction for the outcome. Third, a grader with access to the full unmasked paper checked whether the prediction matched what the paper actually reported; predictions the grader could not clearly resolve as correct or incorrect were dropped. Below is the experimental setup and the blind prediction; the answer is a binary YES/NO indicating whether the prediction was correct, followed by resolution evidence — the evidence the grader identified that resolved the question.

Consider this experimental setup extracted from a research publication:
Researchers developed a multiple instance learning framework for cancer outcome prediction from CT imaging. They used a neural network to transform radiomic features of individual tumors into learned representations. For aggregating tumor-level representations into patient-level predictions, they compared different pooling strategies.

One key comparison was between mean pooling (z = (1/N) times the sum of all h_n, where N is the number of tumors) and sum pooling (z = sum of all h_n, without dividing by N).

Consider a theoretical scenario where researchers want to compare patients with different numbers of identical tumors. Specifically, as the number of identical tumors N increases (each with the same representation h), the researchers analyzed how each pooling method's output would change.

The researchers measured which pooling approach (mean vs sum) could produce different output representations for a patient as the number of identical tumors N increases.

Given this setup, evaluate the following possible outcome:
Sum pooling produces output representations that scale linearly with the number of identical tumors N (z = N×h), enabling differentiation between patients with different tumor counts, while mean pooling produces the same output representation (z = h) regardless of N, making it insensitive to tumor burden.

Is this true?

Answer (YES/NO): YES